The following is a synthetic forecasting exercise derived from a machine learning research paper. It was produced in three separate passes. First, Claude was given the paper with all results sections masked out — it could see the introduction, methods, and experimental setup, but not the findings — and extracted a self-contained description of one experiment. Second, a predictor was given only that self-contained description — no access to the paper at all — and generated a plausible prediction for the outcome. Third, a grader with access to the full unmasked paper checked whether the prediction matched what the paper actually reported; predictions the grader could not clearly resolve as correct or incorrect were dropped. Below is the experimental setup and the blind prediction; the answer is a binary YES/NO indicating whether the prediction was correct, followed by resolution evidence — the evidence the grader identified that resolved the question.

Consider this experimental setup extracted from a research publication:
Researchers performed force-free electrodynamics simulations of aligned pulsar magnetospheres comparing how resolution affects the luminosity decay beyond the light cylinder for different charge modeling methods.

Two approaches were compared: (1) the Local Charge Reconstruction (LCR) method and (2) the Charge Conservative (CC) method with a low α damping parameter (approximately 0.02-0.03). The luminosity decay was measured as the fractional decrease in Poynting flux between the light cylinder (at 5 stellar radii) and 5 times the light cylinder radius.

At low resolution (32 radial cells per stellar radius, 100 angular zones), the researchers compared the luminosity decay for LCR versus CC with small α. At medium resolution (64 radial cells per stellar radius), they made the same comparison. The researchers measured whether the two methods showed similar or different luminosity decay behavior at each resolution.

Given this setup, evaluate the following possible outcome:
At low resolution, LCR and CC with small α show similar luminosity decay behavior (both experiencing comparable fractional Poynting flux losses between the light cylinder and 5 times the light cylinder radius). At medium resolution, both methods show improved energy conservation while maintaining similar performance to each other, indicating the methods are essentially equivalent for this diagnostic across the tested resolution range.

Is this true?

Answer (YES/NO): NO